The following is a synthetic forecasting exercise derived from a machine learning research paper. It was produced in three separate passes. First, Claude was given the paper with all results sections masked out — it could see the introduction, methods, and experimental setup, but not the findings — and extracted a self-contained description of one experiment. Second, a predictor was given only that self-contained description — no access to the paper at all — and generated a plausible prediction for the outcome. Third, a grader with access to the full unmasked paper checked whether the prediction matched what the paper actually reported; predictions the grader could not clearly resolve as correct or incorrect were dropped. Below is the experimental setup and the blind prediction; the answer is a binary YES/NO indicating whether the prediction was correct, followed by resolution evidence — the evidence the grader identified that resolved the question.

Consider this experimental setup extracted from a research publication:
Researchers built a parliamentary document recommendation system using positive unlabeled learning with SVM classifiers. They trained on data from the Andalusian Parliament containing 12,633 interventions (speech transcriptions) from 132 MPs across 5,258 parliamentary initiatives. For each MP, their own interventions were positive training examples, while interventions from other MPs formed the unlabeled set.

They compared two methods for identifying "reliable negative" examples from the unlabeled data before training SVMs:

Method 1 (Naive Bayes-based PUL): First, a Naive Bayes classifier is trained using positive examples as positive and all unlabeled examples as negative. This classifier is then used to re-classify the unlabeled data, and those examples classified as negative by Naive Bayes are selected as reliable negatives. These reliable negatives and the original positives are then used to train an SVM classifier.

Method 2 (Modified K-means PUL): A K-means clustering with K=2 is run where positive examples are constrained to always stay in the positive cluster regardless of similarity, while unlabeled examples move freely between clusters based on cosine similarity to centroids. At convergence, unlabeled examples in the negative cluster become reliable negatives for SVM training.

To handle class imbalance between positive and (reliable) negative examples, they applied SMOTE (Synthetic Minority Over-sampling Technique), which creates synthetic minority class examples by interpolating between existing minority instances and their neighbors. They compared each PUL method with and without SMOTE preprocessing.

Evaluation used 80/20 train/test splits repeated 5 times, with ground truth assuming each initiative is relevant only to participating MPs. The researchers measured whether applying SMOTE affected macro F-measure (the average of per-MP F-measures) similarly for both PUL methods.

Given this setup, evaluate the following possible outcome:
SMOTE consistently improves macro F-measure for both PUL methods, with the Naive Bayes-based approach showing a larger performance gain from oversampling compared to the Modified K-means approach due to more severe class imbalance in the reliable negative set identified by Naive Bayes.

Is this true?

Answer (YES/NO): NO